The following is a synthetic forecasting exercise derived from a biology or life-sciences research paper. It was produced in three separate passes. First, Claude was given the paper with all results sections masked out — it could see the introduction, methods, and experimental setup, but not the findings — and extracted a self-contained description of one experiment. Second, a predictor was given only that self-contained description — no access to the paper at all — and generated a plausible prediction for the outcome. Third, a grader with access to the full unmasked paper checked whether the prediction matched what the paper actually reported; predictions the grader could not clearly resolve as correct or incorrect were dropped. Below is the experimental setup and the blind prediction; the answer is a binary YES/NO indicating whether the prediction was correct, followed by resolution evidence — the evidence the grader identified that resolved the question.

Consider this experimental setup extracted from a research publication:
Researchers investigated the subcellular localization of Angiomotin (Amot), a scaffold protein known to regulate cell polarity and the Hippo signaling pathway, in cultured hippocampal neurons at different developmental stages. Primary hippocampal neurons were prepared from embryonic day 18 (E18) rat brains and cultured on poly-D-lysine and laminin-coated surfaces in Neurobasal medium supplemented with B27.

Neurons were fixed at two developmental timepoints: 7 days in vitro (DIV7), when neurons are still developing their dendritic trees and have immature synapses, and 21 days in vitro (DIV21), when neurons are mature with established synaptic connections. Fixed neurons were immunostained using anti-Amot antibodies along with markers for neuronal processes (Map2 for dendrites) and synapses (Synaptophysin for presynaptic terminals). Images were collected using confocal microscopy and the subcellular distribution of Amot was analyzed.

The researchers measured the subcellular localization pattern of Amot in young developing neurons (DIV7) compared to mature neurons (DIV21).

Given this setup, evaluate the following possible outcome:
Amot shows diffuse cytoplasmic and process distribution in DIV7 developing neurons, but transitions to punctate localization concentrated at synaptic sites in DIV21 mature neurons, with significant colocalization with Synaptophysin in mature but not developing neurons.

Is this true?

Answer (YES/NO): NO